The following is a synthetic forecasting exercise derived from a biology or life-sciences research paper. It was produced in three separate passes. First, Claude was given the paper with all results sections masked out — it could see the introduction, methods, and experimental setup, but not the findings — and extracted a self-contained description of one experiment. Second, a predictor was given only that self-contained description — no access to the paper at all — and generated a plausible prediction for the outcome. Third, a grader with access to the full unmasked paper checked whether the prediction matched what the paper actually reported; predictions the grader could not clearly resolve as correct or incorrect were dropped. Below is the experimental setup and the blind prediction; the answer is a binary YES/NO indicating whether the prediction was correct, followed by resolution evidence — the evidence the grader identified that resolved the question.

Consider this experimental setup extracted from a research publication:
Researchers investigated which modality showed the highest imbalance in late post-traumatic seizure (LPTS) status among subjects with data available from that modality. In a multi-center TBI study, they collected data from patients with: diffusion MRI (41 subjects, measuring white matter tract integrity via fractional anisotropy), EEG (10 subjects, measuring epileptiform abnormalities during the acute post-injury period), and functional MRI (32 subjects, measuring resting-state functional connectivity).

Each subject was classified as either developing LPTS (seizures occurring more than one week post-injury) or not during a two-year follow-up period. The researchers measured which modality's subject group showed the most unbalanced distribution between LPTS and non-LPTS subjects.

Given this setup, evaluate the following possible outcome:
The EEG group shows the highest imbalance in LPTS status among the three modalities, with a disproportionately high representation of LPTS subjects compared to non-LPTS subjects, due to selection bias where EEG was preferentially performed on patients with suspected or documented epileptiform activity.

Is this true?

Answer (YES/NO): YES